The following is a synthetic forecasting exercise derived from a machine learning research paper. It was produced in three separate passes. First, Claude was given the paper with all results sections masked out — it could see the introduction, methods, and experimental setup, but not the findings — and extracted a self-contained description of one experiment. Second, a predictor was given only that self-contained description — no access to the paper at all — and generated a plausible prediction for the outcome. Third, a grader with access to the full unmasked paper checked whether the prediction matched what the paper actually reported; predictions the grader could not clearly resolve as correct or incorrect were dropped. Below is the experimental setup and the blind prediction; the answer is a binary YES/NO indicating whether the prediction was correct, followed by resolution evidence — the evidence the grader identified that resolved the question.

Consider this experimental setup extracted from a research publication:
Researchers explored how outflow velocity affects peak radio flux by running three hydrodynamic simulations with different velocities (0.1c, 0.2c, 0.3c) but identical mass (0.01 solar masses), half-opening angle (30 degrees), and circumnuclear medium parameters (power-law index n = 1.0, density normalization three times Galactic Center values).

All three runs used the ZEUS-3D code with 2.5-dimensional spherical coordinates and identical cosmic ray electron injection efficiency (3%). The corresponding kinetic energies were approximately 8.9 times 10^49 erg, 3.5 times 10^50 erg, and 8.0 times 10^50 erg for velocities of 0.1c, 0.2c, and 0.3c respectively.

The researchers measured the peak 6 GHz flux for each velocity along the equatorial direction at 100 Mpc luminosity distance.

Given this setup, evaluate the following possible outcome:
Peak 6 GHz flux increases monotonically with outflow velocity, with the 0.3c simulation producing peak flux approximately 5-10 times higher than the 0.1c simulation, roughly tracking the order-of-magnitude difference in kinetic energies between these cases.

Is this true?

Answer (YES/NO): NO